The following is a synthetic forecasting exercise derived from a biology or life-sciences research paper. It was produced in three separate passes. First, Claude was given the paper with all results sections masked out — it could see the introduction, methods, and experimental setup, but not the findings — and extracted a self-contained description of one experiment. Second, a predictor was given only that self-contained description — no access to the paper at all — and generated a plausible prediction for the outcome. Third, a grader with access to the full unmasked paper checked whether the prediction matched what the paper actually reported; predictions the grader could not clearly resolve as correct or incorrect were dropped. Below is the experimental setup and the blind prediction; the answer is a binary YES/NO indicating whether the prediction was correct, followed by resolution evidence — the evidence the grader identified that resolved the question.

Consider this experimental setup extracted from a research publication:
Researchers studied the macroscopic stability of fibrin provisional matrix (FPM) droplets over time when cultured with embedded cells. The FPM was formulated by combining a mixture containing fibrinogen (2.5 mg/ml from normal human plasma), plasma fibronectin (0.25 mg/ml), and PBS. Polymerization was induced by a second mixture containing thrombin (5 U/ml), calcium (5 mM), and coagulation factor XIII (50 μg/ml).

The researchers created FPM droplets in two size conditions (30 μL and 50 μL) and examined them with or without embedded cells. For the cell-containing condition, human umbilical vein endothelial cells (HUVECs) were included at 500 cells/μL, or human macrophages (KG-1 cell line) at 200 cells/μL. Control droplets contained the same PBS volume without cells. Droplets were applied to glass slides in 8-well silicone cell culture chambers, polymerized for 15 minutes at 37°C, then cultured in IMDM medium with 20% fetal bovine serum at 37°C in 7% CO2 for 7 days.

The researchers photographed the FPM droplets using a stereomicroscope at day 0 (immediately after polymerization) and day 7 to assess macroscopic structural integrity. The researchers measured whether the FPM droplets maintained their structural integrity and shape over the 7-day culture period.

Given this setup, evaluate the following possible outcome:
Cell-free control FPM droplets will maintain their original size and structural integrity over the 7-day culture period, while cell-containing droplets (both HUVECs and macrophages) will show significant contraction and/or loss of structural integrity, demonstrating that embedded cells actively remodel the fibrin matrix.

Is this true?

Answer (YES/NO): NO